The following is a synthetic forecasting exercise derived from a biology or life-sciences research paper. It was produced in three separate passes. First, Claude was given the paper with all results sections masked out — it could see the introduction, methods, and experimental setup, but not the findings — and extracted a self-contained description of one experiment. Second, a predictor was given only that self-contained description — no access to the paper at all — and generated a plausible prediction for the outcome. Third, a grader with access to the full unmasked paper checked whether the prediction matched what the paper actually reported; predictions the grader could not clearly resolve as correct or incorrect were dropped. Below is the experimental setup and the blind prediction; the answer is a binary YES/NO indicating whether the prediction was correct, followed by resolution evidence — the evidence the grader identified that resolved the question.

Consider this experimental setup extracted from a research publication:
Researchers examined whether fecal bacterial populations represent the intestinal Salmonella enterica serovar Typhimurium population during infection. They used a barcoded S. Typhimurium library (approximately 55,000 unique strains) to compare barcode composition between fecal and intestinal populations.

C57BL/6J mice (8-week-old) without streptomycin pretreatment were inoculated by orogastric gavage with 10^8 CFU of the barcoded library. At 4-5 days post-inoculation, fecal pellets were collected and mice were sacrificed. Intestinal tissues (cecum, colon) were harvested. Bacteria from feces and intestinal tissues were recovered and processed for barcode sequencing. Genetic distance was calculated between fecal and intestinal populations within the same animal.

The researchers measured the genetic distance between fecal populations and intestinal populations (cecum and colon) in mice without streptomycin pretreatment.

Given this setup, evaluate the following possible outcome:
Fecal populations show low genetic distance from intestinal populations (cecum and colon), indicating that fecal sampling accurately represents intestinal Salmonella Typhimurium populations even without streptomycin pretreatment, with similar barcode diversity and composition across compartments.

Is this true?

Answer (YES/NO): NO